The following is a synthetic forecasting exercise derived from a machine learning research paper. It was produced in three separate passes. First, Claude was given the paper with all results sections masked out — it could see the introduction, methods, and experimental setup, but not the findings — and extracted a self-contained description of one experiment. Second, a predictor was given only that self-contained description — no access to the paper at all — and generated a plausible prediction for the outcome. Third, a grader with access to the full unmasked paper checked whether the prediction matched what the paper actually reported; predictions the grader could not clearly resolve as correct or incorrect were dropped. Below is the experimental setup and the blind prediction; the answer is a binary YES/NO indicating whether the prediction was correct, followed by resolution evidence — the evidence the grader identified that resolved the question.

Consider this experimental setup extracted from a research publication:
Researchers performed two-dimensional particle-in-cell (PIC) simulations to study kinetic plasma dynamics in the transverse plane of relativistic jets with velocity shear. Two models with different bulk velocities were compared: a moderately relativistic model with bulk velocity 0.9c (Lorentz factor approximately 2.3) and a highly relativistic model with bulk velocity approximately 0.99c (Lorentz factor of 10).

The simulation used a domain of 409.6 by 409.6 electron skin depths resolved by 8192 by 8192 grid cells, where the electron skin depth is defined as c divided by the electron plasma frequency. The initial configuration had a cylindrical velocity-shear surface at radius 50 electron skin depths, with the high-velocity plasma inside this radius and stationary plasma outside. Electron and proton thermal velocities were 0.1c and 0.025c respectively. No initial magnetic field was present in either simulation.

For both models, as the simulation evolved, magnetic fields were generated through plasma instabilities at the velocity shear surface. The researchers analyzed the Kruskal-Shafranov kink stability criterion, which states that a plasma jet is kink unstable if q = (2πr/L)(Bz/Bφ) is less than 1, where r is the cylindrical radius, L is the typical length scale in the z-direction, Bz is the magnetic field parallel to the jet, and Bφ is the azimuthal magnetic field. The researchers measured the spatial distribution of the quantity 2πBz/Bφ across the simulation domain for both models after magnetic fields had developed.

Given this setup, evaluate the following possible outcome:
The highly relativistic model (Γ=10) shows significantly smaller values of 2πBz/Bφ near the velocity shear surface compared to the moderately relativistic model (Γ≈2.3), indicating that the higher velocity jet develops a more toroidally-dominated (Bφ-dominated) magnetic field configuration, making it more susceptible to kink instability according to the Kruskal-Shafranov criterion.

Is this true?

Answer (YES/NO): YES